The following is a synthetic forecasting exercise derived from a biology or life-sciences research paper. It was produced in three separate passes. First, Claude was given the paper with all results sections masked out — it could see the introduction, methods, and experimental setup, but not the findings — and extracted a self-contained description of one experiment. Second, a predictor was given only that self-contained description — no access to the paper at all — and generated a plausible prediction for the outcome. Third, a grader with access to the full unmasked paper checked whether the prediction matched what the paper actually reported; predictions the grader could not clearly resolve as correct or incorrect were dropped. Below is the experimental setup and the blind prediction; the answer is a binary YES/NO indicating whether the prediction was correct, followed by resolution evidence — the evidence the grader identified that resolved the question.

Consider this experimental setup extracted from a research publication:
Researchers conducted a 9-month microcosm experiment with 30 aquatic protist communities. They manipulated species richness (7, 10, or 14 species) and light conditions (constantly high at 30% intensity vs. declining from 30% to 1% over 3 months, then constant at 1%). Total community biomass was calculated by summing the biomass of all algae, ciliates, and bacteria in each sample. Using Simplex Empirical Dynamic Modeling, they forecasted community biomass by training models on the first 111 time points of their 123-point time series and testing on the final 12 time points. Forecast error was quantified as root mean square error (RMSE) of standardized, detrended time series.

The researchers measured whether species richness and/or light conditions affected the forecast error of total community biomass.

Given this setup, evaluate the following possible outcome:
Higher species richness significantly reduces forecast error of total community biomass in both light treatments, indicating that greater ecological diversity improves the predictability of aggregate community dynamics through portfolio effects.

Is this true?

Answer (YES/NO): NO